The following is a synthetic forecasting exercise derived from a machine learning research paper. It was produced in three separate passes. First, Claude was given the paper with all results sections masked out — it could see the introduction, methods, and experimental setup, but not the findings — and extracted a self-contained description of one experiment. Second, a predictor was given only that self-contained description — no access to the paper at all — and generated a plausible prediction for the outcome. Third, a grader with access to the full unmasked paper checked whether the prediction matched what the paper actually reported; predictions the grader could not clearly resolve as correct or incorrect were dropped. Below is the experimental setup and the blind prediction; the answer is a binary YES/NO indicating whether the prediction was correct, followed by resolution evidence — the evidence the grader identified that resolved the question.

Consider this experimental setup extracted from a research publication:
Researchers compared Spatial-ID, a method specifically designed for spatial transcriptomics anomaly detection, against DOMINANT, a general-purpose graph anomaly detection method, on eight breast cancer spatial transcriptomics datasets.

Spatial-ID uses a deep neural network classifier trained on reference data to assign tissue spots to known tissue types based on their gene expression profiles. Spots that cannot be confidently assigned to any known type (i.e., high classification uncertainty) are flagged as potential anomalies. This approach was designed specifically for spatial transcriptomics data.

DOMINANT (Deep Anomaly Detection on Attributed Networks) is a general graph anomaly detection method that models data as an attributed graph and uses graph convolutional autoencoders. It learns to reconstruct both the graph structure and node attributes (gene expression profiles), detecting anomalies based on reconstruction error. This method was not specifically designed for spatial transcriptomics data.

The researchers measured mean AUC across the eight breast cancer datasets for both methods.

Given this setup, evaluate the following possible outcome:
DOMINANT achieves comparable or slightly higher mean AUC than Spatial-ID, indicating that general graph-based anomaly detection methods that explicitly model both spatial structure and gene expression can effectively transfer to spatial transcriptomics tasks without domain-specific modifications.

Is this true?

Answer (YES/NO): NO